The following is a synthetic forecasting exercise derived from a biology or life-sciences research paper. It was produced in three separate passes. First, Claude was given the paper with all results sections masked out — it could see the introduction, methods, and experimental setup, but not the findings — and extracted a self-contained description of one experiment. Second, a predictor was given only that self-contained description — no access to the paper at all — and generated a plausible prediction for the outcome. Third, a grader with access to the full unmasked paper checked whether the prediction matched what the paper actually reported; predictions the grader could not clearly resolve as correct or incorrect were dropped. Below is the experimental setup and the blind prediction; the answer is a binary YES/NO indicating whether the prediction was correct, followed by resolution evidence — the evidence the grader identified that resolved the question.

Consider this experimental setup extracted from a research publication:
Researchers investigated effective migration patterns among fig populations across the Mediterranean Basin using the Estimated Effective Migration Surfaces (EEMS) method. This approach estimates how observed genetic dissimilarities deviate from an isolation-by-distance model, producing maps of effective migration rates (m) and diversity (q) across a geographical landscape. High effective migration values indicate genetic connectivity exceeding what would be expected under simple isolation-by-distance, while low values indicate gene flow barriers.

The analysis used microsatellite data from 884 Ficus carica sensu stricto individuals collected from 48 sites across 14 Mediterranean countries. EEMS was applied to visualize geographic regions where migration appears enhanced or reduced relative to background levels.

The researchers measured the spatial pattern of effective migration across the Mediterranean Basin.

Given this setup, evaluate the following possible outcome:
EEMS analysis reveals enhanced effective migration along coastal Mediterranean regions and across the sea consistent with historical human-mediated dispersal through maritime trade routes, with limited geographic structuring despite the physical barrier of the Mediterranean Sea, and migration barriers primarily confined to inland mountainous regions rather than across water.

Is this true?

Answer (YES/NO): NO